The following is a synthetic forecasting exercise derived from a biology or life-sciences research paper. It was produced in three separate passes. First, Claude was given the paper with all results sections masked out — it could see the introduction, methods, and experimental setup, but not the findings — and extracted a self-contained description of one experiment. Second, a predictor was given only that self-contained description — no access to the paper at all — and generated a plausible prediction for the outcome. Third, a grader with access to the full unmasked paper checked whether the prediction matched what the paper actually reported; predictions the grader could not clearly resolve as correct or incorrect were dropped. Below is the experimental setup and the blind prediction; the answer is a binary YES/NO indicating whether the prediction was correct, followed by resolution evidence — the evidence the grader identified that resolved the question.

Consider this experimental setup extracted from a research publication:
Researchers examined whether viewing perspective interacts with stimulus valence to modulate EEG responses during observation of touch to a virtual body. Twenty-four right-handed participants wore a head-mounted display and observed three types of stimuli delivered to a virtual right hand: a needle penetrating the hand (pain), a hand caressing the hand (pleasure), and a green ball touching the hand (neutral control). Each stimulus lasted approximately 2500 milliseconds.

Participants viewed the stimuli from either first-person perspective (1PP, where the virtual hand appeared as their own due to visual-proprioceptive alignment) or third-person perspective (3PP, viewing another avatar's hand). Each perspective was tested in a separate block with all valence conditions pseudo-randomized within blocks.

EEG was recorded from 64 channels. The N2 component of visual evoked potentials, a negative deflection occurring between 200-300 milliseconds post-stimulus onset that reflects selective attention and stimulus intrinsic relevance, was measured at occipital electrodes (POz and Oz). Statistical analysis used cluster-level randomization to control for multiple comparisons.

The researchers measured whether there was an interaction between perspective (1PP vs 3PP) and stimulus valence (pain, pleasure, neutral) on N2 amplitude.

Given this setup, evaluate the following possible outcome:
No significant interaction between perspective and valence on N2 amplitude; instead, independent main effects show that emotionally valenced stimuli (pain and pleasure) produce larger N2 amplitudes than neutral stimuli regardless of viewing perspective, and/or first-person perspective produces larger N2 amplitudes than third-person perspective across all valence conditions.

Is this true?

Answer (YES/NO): YES